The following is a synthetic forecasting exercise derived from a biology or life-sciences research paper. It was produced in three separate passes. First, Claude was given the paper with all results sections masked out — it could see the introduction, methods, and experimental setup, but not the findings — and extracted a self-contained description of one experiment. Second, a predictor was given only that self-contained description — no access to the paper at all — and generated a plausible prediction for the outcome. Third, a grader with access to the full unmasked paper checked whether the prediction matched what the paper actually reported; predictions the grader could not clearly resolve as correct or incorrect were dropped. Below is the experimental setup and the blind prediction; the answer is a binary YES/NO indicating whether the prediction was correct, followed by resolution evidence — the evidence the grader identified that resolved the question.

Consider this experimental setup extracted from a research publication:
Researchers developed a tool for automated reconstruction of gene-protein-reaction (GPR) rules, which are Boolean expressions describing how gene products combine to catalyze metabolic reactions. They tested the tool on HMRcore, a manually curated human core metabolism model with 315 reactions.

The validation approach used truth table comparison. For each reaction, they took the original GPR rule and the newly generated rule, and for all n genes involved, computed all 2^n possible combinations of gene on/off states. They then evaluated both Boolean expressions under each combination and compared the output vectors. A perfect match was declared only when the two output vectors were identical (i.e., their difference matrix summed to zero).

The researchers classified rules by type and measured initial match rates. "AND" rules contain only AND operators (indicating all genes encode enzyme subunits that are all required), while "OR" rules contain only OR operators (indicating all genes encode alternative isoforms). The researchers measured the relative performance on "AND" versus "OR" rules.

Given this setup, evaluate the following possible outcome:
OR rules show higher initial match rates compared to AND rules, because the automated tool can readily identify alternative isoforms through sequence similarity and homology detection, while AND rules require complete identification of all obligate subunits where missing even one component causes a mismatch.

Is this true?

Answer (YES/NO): YES